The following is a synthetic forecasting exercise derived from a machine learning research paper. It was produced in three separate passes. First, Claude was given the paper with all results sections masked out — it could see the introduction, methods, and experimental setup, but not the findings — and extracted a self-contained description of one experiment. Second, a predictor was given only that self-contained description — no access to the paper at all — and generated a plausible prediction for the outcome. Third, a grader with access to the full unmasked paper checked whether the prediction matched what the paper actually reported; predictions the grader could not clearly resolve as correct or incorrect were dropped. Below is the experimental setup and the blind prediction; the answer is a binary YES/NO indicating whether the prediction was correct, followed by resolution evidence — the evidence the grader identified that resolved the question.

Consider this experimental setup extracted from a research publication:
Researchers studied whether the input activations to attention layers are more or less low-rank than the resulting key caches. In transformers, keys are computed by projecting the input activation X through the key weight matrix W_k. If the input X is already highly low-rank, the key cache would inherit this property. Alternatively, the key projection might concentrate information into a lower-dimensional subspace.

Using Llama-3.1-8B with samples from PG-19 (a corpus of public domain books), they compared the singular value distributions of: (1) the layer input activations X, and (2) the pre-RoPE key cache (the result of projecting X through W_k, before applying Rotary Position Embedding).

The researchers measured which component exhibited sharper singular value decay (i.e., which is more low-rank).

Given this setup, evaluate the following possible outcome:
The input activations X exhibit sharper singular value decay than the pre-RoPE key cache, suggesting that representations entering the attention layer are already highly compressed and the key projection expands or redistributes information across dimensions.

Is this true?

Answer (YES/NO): NO